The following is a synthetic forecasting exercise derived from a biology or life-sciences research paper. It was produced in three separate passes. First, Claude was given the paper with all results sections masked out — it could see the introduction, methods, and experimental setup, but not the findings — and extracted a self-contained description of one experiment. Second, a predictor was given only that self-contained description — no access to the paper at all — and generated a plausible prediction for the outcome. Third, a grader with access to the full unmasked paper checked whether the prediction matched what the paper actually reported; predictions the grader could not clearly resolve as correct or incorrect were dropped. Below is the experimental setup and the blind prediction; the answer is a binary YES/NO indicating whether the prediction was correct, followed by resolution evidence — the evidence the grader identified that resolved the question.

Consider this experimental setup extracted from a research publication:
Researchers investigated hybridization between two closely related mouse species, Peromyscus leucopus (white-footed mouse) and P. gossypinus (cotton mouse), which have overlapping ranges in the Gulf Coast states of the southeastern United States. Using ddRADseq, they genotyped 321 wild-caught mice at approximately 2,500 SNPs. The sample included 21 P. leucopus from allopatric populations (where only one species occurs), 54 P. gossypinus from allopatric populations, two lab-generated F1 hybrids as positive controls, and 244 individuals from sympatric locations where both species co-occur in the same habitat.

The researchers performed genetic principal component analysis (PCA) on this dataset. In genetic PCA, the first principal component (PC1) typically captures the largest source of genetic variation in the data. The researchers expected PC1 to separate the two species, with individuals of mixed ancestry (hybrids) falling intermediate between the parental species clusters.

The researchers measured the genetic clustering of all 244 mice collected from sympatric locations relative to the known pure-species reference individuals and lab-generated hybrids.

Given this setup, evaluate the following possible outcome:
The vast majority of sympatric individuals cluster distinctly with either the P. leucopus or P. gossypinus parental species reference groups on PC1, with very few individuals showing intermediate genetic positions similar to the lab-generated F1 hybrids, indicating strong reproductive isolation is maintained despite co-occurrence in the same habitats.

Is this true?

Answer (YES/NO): YES